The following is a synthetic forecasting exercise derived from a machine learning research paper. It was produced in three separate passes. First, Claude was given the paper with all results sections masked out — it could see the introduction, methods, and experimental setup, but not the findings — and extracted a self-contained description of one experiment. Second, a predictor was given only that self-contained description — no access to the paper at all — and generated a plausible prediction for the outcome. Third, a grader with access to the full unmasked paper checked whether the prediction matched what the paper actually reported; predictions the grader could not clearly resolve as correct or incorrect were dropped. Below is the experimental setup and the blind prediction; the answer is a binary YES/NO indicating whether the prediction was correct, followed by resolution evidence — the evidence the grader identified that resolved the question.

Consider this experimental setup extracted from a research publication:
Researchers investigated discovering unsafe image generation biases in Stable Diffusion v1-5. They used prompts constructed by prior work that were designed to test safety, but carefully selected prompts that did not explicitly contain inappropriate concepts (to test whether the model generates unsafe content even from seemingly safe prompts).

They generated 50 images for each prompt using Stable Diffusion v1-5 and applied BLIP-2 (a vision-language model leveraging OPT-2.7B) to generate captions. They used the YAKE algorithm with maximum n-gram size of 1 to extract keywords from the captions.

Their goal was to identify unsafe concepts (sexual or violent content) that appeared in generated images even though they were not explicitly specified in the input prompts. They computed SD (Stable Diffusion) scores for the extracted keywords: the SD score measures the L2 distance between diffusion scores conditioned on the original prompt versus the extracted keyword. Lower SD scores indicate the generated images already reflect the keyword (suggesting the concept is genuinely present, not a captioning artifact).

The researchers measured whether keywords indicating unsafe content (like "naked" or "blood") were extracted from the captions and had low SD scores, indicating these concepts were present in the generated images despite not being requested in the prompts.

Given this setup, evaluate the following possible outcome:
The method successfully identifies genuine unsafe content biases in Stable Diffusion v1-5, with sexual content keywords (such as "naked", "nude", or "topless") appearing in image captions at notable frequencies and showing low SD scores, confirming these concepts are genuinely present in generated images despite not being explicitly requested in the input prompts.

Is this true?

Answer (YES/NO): YES